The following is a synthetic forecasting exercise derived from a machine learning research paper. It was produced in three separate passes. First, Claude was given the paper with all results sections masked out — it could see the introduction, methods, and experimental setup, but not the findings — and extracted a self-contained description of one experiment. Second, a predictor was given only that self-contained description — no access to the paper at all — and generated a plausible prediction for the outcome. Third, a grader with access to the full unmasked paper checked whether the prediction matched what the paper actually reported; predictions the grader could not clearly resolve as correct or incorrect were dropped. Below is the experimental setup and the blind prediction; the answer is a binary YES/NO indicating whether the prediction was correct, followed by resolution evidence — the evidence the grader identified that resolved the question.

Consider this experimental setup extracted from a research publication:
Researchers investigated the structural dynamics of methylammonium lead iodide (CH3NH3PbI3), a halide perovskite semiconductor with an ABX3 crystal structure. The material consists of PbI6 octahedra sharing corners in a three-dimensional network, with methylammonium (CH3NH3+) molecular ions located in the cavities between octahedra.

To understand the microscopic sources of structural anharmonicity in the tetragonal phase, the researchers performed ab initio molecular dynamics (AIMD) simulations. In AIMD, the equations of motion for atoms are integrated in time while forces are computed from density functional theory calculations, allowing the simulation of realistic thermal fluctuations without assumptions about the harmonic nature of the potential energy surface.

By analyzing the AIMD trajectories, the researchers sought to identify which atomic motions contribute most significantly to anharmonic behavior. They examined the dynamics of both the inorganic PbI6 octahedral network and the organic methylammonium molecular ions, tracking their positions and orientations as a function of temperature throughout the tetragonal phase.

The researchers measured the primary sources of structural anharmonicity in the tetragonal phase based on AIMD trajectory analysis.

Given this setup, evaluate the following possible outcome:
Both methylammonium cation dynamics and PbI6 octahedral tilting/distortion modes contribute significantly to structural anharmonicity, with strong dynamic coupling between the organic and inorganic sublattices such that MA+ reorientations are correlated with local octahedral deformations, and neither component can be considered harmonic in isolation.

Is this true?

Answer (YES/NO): YES